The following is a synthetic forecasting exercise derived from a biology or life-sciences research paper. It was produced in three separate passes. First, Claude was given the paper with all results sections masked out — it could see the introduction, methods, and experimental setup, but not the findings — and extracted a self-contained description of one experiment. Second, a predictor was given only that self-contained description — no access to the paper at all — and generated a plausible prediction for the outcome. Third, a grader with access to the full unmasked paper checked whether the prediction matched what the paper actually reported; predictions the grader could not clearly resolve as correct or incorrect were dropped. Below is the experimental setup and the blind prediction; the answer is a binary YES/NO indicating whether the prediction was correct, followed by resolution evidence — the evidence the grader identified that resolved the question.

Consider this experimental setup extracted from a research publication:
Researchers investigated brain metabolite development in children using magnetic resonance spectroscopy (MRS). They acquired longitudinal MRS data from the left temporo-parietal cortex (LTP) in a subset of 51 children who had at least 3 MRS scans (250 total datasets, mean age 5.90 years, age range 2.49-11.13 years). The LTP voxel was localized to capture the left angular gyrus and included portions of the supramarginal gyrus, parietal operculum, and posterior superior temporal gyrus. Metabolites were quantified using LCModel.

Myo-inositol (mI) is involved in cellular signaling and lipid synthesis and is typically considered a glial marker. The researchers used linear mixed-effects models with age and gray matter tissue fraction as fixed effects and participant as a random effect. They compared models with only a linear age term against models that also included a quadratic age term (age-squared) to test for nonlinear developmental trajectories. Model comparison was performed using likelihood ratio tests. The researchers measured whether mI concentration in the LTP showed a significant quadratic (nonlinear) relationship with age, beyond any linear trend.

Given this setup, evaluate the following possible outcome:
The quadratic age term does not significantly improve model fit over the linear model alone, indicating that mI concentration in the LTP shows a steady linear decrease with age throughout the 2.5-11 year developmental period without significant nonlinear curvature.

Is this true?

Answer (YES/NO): NO